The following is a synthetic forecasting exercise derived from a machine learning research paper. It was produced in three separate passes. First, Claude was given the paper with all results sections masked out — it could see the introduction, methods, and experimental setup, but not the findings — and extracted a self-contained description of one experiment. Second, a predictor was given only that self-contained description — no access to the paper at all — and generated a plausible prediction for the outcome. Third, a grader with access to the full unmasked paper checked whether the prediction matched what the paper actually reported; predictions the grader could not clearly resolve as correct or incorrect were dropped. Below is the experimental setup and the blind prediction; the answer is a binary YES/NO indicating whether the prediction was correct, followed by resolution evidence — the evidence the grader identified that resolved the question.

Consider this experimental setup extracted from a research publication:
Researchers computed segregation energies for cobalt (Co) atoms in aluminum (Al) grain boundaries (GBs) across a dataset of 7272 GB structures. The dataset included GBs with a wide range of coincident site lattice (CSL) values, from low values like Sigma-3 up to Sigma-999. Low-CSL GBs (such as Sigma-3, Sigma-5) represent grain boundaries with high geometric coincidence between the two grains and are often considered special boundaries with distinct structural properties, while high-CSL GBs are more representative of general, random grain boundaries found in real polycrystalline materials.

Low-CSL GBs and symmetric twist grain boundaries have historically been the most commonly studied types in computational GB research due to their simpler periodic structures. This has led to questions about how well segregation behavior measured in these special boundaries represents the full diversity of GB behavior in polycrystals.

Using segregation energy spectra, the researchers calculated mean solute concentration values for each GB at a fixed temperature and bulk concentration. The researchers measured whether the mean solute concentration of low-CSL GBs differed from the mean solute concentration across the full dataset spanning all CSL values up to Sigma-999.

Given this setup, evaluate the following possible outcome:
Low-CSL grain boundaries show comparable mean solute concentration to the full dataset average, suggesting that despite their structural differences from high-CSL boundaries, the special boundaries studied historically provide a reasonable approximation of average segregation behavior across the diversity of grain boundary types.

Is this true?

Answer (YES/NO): NO